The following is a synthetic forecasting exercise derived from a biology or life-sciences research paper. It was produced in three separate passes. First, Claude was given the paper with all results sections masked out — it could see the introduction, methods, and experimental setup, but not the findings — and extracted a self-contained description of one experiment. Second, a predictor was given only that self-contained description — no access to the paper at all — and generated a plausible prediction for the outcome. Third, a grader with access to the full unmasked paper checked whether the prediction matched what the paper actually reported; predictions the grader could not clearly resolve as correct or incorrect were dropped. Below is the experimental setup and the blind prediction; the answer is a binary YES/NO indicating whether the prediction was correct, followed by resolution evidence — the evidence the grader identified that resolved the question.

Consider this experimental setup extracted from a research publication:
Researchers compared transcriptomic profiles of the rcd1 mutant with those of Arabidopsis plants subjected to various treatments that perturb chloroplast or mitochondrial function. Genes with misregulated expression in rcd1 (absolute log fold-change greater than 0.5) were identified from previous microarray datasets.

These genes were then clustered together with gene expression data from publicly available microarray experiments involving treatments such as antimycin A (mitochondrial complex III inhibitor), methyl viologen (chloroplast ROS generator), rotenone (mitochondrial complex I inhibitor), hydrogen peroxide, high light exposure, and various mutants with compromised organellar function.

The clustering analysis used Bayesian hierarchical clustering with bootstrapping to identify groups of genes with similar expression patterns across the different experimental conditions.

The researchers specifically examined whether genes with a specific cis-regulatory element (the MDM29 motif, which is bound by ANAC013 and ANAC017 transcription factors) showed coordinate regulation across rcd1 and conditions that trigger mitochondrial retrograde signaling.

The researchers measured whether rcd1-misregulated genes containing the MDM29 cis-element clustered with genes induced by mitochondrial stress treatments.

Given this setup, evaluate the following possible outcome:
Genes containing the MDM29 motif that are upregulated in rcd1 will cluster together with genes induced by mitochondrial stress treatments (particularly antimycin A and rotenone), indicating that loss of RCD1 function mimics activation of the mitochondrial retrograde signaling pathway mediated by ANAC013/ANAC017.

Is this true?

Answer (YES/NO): YES